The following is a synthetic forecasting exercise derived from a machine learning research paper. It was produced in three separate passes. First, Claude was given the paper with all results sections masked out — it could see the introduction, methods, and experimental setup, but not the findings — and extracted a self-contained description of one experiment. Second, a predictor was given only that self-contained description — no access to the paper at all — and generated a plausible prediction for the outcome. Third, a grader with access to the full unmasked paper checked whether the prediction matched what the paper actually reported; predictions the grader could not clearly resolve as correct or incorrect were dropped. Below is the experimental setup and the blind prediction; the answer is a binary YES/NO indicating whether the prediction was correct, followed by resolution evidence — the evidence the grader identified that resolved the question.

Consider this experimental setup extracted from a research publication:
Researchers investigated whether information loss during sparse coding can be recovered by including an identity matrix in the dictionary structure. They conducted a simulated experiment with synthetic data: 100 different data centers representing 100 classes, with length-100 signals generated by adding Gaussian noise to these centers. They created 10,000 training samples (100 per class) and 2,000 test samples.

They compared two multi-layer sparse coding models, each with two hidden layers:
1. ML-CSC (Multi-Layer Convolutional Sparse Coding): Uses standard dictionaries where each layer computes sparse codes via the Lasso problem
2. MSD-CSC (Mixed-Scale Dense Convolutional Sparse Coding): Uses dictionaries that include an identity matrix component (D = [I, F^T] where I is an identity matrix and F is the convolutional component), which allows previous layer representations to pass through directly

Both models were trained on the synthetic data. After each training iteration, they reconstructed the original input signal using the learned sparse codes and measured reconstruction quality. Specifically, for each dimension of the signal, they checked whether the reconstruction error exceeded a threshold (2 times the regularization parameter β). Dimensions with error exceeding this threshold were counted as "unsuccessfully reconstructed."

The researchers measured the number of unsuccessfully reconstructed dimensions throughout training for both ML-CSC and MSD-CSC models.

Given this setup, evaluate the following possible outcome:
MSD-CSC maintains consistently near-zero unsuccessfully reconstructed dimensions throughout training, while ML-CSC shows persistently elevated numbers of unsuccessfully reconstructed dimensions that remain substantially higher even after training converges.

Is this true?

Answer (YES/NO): NO